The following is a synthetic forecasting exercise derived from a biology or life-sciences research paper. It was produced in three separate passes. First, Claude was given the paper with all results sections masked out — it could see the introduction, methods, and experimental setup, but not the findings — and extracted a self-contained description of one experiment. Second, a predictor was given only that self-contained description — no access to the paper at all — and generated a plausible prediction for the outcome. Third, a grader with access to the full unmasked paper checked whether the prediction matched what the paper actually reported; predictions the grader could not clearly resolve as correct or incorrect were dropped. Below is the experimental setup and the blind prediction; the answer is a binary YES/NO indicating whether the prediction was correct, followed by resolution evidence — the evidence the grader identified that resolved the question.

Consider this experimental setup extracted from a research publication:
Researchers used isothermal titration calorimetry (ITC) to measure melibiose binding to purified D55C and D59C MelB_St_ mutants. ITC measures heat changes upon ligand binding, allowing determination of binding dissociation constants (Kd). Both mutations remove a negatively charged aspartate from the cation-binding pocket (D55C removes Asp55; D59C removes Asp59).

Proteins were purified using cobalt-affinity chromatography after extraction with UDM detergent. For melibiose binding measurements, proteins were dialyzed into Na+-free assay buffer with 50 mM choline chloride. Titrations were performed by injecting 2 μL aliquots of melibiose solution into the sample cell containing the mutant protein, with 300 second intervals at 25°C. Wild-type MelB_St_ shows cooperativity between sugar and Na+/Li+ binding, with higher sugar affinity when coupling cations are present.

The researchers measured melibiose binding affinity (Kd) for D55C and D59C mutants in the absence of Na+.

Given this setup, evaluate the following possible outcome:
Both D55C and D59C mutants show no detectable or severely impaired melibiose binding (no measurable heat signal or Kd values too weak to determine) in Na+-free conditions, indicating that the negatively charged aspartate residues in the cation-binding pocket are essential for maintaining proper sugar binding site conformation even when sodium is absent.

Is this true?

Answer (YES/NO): NO